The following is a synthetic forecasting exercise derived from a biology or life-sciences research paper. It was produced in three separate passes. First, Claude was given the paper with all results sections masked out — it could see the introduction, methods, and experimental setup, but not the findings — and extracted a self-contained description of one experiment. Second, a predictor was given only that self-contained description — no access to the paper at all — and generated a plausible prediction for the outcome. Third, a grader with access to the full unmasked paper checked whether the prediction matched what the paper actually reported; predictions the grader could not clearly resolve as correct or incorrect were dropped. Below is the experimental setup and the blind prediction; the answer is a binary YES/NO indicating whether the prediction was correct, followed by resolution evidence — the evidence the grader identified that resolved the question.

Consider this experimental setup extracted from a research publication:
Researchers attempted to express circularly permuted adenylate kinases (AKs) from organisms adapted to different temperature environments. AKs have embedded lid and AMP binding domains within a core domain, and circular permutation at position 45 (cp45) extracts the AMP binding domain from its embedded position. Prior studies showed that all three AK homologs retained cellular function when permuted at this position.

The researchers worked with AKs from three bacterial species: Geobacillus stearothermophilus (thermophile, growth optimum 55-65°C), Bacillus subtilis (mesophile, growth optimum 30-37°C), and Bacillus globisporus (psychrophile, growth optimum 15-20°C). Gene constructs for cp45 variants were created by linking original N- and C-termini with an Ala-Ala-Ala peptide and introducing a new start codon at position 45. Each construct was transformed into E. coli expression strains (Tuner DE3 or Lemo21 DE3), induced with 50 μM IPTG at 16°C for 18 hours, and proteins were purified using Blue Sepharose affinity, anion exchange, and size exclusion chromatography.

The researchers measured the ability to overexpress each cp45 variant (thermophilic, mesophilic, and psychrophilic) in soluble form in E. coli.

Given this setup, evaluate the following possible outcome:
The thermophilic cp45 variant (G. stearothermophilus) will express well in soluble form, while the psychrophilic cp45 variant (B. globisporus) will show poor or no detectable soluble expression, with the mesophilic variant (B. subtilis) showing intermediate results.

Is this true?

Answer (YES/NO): NO